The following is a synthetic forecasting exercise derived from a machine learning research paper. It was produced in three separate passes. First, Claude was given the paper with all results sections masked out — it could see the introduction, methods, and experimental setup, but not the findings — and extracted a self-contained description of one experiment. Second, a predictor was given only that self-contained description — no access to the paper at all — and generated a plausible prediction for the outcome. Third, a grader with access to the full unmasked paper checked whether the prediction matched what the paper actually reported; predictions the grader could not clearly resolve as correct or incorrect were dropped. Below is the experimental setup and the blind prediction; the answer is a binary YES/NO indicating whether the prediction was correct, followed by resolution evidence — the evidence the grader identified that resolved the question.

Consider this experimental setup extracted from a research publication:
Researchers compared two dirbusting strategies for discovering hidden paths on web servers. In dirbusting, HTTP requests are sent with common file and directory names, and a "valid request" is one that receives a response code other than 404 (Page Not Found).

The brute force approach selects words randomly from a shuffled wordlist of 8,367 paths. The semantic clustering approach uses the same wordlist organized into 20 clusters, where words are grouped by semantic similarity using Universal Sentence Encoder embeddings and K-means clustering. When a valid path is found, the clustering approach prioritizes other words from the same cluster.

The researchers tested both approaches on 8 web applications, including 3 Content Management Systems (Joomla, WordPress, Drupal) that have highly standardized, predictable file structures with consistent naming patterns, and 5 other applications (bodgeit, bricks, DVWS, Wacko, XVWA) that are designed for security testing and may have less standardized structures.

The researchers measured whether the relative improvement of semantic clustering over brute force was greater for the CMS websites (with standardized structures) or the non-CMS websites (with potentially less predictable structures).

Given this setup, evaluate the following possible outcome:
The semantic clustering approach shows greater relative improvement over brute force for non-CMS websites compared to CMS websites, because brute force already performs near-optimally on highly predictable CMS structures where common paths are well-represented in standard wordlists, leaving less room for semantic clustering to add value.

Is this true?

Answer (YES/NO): NO